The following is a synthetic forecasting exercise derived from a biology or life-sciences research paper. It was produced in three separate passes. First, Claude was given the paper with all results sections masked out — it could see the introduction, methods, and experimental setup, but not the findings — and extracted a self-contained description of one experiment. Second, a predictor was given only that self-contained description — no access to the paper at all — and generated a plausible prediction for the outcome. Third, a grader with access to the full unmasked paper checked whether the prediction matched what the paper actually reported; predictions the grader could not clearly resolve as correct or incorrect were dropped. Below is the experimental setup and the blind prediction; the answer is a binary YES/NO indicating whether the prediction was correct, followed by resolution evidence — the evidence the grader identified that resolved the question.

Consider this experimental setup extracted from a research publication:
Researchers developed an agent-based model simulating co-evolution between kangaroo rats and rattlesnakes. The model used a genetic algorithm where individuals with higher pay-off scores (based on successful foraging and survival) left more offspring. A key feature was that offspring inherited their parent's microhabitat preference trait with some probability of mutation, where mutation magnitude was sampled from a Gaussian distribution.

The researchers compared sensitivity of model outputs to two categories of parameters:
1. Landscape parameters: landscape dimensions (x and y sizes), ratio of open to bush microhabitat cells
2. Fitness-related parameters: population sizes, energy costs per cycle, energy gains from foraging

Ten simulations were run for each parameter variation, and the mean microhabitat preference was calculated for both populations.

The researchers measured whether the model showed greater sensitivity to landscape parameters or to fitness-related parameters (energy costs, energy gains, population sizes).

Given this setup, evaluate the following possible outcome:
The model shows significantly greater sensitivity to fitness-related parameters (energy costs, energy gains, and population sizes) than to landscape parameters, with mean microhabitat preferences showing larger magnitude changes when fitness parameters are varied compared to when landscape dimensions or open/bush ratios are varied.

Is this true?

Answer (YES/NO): NO